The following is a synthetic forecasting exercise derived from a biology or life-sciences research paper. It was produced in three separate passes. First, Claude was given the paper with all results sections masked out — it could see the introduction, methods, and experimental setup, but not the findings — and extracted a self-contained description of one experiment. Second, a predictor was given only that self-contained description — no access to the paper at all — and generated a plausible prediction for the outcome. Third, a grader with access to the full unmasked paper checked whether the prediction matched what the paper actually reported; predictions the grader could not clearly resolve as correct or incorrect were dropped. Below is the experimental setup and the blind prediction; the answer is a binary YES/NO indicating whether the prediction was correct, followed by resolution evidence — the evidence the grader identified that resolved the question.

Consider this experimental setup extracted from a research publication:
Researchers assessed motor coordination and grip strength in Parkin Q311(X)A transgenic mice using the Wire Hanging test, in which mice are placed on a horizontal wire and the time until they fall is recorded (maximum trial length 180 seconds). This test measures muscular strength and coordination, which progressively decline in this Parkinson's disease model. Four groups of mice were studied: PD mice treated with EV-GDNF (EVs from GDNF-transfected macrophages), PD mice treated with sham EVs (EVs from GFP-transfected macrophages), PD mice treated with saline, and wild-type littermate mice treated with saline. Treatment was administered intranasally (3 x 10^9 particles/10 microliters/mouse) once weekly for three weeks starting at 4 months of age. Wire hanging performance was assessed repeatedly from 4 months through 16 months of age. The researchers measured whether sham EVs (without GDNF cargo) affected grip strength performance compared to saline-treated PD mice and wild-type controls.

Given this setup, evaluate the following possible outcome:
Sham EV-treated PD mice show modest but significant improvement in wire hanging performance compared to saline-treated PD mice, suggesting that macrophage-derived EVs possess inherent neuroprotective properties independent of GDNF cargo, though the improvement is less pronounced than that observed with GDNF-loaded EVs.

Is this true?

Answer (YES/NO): NO